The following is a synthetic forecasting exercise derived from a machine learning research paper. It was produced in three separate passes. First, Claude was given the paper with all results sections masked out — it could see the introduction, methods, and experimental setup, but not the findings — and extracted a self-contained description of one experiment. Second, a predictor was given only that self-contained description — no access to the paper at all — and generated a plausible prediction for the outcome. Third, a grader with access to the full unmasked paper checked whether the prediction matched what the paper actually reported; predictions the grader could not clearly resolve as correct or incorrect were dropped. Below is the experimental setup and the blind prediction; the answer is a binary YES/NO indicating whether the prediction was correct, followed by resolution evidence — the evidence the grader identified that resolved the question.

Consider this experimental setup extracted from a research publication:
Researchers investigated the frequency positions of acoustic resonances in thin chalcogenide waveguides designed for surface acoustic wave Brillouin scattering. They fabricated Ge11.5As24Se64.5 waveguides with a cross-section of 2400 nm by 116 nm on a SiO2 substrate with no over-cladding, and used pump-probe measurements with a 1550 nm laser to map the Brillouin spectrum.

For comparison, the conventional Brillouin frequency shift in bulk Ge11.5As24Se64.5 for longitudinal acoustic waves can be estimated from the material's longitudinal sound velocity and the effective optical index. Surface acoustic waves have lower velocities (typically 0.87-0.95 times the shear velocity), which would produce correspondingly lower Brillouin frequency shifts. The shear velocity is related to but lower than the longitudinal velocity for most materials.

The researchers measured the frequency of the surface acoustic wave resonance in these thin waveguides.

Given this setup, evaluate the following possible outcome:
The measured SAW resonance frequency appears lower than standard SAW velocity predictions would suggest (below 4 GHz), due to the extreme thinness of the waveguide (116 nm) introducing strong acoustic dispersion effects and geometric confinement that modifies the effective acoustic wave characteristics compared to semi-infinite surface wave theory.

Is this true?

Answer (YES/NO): NO